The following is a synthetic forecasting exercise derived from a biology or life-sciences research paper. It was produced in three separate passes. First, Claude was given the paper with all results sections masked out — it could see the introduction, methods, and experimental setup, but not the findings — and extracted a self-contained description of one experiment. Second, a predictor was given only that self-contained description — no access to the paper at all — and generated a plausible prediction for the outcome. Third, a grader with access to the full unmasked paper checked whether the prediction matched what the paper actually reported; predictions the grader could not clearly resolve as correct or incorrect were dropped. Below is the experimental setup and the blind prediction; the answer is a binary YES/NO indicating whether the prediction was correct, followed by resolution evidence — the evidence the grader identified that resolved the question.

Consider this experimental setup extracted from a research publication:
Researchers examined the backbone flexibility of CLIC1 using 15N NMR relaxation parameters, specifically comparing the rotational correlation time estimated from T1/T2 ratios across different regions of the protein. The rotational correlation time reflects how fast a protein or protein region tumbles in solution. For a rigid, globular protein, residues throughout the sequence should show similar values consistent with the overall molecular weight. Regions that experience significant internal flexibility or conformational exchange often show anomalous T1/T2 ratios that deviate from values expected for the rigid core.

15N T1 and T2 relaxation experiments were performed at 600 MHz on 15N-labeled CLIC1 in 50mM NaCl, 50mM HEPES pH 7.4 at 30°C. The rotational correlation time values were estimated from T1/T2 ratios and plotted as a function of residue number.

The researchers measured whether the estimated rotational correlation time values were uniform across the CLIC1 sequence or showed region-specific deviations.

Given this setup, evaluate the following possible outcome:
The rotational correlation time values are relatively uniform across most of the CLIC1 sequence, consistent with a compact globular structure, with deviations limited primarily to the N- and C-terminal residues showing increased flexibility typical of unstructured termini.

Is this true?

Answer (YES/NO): NO